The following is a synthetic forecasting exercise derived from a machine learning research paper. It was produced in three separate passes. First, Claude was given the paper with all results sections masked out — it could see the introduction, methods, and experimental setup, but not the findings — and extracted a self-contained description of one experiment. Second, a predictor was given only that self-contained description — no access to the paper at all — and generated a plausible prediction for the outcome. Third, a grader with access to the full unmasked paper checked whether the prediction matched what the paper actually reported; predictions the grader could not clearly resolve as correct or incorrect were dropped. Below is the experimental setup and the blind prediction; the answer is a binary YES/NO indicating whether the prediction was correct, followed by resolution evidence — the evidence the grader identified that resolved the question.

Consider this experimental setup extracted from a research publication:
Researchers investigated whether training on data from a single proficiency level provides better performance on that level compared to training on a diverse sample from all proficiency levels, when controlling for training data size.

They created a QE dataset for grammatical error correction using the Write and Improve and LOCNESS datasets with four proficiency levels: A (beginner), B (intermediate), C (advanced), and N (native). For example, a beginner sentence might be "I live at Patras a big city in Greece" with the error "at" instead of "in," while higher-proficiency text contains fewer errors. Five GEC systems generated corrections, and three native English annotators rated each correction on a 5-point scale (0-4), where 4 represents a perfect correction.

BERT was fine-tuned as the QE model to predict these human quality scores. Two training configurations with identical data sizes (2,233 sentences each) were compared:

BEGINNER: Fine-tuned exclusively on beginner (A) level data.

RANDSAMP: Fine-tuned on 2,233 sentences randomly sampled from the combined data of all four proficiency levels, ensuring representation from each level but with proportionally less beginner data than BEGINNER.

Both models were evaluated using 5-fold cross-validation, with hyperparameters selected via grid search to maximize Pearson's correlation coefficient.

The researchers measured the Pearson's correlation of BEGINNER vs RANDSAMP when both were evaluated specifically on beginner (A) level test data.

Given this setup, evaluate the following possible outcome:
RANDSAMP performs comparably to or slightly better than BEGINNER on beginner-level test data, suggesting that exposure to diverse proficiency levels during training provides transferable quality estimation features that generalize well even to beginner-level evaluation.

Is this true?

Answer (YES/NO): NO